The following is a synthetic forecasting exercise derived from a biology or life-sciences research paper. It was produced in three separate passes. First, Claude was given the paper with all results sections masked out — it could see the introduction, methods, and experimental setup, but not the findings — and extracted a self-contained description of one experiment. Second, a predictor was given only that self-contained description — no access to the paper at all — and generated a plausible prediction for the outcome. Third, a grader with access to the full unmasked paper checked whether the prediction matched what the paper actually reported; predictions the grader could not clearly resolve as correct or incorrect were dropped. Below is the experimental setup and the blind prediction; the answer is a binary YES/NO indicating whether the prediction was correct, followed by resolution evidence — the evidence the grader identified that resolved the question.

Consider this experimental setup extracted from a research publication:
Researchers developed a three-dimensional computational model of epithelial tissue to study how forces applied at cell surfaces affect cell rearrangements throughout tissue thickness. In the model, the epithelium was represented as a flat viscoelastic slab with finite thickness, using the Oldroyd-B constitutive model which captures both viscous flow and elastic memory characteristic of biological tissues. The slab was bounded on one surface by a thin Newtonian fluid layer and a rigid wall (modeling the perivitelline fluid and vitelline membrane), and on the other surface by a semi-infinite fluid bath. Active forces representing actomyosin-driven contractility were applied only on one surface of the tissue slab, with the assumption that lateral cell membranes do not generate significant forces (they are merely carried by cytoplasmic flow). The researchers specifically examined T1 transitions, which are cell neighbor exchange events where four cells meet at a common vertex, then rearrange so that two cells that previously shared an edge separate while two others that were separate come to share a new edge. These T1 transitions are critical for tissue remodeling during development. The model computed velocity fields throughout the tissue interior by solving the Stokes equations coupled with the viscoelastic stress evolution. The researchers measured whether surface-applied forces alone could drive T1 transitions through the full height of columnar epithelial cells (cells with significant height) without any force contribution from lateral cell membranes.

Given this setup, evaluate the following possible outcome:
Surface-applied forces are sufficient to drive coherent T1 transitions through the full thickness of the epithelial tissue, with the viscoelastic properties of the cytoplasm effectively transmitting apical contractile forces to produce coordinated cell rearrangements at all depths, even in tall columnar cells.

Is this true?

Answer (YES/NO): NO